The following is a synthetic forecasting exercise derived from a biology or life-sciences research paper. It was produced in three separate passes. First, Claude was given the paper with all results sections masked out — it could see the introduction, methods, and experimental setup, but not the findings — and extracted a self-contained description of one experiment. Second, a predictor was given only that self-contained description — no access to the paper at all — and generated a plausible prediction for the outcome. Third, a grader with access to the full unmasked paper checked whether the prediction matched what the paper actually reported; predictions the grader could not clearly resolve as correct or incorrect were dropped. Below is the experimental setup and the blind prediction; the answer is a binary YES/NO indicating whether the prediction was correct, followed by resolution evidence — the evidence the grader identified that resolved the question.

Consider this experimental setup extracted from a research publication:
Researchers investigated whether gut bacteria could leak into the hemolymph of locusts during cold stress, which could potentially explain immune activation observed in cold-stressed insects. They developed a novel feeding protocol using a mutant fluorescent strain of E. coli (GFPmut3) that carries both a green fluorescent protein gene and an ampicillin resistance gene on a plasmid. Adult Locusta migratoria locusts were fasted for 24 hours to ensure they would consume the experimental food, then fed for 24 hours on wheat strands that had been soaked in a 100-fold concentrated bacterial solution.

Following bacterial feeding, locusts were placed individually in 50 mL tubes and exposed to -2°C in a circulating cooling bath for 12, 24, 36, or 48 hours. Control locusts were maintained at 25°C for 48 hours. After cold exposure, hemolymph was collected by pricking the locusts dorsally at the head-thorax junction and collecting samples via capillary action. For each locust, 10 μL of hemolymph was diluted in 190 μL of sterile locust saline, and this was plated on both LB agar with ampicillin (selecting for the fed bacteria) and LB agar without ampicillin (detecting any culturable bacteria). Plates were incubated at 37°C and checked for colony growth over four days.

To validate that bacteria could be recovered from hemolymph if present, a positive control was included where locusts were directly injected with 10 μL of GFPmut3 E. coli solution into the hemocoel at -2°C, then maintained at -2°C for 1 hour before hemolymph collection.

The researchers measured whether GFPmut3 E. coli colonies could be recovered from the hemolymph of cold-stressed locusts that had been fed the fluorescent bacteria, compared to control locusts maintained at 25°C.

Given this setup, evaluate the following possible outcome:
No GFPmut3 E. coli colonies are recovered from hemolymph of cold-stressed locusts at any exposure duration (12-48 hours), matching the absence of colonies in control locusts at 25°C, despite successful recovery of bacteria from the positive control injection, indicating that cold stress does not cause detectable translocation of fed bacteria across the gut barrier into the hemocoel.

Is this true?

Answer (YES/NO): YES